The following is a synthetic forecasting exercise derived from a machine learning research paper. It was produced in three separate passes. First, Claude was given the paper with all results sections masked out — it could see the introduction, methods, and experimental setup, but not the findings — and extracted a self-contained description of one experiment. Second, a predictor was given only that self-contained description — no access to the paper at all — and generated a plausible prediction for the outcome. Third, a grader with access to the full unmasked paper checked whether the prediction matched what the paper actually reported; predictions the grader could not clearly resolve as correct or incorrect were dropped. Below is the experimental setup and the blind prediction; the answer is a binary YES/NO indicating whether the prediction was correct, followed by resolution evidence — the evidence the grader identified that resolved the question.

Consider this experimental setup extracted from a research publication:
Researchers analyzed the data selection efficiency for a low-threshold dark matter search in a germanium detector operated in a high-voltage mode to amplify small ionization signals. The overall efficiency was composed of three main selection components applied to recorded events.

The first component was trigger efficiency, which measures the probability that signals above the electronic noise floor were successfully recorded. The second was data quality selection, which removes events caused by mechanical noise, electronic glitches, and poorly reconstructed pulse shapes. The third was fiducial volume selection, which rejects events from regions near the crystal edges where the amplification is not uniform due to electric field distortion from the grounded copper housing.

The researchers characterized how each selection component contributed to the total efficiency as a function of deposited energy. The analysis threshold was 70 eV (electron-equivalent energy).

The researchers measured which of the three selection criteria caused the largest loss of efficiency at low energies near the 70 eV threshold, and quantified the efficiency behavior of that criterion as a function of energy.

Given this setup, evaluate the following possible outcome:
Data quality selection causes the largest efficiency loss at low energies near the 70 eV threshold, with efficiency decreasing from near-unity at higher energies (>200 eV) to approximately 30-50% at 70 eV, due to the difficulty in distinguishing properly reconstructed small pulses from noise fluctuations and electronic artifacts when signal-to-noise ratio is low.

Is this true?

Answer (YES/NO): NO